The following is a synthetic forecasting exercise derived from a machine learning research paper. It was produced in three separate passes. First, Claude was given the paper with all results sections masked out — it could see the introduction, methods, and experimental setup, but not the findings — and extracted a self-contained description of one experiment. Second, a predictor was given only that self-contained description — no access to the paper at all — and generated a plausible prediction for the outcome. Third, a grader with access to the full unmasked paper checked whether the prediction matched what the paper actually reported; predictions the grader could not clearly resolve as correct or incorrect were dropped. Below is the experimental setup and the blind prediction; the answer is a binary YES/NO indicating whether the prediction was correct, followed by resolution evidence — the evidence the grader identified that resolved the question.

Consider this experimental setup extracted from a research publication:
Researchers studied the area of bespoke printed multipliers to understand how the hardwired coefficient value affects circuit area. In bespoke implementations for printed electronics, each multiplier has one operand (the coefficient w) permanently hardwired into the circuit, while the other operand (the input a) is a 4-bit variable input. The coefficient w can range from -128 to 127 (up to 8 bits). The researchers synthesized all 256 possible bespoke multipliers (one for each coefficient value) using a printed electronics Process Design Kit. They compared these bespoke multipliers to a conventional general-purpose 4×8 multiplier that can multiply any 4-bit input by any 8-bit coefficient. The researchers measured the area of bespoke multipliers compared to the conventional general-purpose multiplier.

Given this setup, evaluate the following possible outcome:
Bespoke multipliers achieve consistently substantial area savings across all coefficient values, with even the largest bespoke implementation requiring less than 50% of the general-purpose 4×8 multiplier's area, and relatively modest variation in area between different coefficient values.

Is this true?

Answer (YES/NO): NO